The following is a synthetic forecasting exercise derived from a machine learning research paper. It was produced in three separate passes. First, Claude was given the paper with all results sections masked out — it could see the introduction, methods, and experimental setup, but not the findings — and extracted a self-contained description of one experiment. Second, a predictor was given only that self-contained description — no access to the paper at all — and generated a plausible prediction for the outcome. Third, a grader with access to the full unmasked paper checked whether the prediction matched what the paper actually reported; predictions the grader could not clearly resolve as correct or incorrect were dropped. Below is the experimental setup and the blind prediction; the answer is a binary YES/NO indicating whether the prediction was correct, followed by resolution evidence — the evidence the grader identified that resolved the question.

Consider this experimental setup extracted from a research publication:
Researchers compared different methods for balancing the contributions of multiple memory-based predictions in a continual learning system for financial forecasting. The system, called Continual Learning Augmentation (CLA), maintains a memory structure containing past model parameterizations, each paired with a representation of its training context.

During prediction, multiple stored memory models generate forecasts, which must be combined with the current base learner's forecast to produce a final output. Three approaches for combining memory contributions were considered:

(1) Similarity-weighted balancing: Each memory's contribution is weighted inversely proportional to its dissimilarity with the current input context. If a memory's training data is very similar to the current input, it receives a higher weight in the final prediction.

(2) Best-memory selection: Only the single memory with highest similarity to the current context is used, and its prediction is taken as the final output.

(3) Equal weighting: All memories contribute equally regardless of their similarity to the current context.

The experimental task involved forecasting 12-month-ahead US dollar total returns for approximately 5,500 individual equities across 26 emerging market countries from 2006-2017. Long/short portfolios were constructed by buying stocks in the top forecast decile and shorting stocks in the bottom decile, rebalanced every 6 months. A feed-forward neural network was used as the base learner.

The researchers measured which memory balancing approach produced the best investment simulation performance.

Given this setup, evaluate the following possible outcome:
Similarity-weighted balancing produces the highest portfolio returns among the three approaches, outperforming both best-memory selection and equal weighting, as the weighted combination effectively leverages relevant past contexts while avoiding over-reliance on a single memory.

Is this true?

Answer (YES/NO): YES